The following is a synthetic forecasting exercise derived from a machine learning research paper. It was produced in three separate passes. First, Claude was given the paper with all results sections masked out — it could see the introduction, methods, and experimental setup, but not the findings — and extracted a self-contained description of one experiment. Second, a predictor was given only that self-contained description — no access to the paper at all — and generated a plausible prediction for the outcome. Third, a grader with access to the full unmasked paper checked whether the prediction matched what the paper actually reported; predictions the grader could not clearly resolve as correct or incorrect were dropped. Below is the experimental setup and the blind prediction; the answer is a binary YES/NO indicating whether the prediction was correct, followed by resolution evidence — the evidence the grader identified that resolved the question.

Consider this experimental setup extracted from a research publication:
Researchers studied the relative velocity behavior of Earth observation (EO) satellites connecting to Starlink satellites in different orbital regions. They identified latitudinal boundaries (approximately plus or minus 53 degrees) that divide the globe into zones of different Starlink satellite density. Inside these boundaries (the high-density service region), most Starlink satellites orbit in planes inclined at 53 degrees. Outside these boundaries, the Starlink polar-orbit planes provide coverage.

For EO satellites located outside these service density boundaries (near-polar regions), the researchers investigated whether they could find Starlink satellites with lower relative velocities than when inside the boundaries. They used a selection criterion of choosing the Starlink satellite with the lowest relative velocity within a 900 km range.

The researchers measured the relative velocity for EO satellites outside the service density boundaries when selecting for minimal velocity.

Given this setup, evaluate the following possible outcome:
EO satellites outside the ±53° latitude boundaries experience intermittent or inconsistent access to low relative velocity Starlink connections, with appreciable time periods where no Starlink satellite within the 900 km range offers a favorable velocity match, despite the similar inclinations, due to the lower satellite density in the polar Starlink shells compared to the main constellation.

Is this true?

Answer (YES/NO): NO